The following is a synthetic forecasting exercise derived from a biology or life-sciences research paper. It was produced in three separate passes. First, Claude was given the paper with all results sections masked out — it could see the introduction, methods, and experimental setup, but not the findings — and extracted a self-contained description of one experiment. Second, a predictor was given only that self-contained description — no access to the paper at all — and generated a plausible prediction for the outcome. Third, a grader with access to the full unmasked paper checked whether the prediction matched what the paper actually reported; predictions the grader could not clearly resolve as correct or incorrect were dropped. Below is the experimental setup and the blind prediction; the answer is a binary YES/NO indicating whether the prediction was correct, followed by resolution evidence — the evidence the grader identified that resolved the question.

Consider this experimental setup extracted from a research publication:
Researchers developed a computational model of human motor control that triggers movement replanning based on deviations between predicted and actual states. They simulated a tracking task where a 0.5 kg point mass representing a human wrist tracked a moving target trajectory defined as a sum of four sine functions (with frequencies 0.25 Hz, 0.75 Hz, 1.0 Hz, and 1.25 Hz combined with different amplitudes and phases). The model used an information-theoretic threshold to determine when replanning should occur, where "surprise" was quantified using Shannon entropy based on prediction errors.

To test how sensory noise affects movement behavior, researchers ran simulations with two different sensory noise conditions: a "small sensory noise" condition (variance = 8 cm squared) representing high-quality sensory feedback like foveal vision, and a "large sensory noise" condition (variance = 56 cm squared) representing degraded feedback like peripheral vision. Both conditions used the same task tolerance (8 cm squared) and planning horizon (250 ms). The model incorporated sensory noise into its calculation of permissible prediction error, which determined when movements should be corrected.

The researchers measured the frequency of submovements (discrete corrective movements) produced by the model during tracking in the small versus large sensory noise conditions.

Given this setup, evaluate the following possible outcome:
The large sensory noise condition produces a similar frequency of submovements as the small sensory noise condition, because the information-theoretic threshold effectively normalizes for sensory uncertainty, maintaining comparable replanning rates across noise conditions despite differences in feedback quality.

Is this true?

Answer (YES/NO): NO